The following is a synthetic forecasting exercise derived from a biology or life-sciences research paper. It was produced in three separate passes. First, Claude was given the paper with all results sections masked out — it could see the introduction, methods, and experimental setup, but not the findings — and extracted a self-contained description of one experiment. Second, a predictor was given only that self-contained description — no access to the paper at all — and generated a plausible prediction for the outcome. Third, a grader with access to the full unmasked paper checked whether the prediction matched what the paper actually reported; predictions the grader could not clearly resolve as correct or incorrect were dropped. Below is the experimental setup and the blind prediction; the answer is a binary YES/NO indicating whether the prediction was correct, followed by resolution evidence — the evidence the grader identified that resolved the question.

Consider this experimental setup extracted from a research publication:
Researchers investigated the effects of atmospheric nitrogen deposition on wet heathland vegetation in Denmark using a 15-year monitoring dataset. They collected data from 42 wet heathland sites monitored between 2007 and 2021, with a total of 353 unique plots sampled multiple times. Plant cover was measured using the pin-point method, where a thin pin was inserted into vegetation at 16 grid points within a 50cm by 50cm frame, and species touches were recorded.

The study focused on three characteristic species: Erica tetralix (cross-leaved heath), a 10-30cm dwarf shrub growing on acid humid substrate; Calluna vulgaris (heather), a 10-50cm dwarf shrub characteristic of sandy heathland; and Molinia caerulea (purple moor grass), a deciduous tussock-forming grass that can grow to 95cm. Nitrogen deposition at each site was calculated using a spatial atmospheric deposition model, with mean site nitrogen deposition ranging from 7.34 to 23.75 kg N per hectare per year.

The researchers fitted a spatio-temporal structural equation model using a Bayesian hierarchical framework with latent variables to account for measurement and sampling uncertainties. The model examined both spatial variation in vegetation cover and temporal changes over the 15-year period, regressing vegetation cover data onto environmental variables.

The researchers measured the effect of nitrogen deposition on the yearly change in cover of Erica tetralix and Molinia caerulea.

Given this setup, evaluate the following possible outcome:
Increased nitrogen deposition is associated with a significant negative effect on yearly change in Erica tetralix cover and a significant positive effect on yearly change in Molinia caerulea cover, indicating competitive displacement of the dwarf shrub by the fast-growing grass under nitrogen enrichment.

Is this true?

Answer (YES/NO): YES